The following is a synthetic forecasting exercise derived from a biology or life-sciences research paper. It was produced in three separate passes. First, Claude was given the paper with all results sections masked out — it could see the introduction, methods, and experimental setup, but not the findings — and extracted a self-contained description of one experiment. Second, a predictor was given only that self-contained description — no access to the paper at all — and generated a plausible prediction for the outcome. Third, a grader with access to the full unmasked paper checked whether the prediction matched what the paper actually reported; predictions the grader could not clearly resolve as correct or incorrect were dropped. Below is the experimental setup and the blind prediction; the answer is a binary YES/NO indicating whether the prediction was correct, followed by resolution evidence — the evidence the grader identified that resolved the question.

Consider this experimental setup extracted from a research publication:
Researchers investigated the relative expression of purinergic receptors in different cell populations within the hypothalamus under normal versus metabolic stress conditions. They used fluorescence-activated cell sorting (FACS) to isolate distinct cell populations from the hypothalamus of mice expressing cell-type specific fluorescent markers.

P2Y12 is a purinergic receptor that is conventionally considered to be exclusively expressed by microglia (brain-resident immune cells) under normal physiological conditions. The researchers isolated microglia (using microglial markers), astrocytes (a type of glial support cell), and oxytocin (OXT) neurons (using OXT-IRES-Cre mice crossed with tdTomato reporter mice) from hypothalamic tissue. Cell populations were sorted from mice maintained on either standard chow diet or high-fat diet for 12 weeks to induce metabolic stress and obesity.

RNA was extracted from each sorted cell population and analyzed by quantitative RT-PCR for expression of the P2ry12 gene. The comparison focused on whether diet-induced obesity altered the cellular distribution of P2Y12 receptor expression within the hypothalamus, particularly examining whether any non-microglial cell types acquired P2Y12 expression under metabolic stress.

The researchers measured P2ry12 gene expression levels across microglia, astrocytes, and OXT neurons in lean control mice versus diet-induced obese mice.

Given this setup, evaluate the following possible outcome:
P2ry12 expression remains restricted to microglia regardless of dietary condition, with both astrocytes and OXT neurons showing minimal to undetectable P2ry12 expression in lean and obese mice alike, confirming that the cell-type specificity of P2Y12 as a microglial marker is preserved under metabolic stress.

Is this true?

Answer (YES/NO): NO